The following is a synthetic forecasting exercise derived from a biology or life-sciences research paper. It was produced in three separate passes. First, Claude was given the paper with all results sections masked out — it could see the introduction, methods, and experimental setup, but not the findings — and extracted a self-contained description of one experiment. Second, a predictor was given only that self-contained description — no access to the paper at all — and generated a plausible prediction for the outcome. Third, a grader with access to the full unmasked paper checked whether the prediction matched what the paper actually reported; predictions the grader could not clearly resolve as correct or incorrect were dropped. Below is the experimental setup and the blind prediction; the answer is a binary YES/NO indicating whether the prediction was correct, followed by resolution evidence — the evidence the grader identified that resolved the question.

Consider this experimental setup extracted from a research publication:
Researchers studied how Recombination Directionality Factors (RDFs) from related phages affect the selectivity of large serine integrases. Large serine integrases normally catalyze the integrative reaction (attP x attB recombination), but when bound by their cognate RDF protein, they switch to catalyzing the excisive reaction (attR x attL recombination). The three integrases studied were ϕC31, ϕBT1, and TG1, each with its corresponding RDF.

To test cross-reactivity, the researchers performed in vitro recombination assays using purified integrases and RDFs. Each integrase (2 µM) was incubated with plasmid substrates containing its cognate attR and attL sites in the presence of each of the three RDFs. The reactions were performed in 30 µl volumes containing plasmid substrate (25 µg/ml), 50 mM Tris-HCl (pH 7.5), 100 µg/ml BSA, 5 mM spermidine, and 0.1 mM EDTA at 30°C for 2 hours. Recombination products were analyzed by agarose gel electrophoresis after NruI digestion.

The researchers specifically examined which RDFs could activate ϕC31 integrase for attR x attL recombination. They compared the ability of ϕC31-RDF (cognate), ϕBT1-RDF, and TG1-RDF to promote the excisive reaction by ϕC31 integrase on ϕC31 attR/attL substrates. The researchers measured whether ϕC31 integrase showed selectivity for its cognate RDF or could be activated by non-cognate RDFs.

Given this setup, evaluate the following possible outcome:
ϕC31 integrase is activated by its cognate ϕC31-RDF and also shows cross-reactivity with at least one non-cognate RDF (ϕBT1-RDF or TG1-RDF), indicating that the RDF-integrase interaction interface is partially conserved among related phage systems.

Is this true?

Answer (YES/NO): YES